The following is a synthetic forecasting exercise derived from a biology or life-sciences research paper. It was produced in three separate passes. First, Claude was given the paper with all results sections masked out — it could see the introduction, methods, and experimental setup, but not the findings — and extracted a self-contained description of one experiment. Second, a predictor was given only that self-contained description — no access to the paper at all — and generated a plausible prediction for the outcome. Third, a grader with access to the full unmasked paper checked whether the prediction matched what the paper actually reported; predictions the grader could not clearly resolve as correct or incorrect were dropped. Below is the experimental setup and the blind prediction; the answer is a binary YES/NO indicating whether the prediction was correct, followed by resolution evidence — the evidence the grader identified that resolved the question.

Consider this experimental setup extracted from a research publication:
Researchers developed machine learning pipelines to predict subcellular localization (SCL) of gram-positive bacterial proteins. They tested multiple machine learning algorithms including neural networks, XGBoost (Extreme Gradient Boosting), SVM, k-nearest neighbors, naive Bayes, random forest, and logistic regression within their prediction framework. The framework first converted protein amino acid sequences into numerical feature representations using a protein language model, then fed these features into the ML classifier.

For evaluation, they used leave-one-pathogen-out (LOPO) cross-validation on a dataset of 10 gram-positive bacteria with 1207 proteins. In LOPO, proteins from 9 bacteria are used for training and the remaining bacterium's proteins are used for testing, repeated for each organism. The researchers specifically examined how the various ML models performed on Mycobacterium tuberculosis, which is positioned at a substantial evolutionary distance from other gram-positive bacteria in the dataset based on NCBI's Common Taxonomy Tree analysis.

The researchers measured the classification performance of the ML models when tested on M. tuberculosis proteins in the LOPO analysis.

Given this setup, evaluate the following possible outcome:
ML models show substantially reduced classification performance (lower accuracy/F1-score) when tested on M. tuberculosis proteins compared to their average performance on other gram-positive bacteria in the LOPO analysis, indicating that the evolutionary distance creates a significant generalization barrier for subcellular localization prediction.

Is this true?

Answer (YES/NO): NO